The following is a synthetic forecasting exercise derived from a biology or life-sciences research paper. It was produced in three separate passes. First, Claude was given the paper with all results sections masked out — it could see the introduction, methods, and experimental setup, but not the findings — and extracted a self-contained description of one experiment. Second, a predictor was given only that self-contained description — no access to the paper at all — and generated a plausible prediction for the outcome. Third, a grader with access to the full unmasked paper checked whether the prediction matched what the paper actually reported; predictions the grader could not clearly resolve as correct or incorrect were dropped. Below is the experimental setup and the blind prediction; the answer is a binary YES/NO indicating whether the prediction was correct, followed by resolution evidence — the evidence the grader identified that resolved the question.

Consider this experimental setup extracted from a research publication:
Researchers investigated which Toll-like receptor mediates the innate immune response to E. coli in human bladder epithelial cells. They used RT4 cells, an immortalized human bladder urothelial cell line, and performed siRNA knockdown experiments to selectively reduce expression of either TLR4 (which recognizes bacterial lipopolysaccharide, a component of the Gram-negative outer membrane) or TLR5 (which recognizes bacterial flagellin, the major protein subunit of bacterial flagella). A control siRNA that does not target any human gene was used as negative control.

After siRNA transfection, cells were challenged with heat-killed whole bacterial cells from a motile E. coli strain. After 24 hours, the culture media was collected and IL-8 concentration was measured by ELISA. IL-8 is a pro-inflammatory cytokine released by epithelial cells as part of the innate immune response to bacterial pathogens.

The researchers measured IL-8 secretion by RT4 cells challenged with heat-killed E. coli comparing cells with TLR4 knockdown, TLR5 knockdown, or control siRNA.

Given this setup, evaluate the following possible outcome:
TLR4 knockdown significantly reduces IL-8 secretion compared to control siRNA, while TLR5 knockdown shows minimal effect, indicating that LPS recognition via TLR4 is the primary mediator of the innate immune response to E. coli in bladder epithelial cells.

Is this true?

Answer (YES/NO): NO